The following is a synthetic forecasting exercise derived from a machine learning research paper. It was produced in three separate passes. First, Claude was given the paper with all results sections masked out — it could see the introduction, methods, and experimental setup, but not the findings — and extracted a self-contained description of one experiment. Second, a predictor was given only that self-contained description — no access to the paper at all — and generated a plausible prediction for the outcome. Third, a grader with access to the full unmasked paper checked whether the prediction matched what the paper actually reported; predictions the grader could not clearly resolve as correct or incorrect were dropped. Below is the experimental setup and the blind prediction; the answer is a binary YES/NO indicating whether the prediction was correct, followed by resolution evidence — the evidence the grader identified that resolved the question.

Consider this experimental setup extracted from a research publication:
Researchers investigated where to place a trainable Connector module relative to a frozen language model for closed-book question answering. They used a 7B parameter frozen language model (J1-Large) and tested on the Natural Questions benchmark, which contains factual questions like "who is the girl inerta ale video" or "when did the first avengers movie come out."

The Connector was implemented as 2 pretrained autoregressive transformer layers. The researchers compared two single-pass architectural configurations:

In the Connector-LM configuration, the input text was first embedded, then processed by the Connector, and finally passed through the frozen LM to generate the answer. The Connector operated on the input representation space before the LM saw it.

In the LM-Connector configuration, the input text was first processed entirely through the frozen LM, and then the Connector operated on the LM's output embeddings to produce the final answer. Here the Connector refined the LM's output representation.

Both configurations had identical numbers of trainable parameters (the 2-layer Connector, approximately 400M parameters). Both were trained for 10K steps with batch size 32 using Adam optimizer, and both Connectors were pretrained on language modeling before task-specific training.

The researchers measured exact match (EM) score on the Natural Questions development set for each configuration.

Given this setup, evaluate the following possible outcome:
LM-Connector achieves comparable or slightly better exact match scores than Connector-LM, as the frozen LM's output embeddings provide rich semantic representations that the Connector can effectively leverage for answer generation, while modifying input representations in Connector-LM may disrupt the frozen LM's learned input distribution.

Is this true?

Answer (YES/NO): NO